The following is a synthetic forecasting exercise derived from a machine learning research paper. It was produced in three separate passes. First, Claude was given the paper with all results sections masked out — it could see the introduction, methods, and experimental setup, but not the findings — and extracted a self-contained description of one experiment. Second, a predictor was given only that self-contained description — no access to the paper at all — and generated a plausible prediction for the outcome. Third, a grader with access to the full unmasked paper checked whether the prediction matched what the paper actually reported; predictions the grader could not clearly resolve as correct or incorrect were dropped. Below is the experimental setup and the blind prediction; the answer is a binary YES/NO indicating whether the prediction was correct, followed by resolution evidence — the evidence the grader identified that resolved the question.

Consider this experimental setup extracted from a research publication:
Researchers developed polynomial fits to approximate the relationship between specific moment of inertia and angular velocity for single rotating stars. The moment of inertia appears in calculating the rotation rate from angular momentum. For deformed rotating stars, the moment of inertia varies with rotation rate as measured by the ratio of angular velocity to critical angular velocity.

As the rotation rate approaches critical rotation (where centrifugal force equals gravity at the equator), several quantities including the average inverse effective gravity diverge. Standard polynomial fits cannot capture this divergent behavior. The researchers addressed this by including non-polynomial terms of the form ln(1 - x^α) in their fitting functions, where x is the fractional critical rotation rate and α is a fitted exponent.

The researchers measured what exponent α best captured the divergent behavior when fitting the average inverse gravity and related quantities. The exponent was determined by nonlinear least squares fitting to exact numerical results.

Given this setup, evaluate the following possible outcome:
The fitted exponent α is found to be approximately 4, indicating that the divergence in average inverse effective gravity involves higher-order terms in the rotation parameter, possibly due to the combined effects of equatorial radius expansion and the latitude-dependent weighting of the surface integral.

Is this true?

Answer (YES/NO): NO